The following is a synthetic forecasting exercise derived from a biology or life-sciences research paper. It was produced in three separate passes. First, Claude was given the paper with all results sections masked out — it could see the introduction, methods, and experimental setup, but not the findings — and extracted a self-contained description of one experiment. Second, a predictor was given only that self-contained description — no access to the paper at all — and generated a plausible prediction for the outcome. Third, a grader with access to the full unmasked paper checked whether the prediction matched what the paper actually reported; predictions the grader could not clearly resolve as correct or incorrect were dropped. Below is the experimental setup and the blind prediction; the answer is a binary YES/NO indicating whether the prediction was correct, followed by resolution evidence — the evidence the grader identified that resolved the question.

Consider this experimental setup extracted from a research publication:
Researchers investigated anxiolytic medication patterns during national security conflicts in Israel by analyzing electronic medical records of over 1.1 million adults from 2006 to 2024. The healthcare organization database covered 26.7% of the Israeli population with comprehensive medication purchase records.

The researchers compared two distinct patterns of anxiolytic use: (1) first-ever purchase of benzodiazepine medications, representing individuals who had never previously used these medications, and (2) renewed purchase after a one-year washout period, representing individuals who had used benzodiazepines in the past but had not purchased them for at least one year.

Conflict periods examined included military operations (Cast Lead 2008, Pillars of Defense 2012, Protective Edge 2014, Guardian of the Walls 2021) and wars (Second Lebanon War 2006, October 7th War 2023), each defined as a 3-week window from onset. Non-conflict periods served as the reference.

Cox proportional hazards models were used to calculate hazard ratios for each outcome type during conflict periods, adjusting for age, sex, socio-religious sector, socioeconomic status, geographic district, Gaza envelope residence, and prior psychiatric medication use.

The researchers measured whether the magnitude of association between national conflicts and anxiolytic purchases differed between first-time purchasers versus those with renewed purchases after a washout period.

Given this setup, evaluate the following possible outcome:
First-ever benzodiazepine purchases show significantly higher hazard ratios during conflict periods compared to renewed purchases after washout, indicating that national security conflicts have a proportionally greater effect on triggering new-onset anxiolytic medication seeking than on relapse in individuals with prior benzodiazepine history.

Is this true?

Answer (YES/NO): NO